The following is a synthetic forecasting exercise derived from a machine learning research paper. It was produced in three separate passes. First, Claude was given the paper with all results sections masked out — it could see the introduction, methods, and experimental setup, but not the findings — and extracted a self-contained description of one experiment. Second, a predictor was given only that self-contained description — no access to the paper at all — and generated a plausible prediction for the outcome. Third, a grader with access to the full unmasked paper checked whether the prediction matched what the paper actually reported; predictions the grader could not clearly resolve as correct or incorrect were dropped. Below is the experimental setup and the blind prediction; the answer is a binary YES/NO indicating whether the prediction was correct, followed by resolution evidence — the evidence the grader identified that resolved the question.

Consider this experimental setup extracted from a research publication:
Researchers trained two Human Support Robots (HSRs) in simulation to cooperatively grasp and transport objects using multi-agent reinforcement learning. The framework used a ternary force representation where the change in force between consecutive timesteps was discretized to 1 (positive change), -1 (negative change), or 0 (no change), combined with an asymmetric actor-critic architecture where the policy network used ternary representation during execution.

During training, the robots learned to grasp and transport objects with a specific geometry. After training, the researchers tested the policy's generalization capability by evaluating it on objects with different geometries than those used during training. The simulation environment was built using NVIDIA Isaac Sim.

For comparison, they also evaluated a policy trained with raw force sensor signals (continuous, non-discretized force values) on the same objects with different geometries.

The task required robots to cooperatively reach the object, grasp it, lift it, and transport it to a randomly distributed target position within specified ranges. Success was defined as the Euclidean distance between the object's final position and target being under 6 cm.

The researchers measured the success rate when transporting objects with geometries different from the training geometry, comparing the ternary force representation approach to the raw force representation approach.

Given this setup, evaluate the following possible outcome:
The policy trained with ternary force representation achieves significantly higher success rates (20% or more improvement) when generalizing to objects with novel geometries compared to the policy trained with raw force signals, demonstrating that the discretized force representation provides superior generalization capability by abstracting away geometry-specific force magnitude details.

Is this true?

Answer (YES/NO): YES